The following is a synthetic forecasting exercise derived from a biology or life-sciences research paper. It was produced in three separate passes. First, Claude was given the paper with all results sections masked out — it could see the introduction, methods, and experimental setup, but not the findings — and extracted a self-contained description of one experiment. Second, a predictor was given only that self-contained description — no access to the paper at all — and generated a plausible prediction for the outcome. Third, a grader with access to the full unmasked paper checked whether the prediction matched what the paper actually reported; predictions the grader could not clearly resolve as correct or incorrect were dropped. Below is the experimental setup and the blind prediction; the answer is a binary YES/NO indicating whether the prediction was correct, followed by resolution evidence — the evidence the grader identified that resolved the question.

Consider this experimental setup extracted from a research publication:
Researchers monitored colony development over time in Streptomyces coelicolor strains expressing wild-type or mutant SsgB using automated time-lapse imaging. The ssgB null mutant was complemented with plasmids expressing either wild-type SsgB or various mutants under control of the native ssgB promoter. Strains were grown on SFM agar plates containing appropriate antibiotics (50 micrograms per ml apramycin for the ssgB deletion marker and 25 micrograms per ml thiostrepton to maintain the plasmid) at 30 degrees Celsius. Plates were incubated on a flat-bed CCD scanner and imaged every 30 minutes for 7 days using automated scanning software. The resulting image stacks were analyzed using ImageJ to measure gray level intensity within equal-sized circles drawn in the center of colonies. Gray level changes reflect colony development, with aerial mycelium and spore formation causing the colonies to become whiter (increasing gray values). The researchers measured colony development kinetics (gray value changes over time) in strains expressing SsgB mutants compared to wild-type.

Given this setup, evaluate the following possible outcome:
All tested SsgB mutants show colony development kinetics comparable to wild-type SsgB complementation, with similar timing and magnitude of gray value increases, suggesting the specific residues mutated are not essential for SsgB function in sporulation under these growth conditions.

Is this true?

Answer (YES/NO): NO